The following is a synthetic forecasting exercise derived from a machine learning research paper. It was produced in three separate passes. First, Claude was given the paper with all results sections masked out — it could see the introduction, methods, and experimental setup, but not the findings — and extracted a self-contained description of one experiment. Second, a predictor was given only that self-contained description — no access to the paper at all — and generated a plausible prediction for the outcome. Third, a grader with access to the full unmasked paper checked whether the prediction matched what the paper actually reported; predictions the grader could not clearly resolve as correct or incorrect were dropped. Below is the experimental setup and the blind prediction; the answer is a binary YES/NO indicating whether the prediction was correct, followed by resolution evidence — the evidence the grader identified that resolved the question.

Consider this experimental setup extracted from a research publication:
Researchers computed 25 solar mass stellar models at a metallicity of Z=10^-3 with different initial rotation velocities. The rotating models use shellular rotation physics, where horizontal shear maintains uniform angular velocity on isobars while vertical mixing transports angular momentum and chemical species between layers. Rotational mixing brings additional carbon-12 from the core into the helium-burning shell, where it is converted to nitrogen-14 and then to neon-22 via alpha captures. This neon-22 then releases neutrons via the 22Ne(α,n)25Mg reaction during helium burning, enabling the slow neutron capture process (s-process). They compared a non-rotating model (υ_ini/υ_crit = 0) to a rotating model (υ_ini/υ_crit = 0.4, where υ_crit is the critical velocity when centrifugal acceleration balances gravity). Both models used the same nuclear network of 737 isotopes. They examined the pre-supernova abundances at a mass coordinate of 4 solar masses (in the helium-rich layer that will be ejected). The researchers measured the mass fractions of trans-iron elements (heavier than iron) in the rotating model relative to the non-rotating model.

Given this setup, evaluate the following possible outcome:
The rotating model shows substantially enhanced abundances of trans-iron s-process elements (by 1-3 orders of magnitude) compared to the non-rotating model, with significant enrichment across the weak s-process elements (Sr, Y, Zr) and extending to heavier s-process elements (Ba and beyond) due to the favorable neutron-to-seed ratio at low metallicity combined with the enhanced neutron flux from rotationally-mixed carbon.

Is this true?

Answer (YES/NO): NO